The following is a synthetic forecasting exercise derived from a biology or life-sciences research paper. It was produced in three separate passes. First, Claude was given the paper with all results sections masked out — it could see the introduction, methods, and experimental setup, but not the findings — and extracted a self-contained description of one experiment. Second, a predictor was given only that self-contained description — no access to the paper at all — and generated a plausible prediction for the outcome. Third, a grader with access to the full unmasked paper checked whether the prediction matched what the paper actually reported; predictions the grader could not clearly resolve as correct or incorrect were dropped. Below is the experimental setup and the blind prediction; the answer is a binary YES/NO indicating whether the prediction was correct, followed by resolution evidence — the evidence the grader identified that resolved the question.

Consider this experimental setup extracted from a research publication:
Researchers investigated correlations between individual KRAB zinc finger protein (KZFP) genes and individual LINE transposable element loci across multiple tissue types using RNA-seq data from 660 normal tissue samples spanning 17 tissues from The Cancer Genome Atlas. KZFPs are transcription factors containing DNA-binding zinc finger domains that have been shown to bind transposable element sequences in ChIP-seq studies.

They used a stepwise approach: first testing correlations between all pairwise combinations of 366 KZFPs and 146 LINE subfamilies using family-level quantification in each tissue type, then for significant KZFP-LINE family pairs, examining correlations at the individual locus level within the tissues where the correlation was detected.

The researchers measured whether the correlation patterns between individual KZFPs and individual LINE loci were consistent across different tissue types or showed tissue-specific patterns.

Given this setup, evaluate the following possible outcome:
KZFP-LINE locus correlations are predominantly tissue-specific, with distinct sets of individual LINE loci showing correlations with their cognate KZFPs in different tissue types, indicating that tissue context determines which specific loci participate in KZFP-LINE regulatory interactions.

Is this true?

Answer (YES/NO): YES